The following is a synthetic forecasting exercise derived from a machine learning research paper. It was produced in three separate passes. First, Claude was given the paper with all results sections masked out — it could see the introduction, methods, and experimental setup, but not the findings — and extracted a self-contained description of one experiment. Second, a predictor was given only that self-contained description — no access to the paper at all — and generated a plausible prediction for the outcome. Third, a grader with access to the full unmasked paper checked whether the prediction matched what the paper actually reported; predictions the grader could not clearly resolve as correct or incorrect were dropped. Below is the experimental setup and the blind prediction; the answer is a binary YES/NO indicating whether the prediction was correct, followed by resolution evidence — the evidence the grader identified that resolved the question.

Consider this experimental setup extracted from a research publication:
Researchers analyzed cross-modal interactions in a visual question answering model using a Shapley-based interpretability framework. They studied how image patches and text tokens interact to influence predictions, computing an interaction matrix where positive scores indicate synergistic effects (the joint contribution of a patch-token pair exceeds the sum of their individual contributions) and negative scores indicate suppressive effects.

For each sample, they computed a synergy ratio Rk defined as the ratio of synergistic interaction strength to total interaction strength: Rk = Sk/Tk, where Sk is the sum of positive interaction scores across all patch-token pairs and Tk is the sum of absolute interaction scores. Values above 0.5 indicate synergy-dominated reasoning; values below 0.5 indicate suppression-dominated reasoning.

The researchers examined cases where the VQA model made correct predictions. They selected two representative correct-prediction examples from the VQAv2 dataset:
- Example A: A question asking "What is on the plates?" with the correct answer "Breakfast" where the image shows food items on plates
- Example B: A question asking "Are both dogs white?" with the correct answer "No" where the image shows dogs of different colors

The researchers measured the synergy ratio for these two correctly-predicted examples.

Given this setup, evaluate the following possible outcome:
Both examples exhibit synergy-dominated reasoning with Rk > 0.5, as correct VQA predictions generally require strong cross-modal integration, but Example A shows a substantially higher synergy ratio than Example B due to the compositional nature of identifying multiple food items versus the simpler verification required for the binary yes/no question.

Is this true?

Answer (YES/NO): NO